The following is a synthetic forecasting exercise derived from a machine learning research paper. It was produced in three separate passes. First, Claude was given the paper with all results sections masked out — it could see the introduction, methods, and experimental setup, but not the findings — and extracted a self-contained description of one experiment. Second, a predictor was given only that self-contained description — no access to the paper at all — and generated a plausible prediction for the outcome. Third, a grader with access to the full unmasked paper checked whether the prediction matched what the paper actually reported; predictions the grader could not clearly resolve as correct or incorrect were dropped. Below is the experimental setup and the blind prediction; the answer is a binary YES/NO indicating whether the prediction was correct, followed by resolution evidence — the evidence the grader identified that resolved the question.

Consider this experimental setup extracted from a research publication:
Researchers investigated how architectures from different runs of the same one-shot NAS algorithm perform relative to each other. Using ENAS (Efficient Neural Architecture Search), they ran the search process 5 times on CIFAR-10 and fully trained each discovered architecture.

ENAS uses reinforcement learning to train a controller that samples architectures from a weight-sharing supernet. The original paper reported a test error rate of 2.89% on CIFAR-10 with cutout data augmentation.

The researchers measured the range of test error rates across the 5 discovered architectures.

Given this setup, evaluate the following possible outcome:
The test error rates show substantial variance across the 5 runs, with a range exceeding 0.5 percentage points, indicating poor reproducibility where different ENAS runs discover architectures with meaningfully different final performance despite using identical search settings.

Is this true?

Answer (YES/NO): NO